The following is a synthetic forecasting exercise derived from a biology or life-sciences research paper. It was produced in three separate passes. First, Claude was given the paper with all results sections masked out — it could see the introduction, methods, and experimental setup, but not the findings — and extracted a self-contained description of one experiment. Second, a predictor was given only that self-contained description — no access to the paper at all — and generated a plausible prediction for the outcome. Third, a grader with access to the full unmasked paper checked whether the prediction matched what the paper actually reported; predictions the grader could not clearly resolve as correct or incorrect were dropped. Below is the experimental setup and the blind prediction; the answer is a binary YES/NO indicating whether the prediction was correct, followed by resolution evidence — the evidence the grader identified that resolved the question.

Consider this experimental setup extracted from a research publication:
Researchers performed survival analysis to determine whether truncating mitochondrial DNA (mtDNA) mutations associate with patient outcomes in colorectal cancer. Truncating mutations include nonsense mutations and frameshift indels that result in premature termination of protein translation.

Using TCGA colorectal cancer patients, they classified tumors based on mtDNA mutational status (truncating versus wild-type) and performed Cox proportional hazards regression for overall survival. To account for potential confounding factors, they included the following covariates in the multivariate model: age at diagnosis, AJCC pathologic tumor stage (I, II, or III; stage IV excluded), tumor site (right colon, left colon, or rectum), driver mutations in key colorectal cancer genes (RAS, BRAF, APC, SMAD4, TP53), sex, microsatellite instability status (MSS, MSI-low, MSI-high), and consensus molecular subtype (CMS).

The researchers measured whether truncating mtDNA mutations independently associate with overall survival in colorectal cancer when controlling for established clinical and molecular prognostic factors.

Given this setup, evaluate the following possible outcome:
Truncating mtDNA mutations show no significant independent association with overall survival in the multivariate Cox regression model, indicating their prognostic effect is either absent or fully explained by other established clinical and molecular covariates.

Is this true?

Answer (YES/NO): YES